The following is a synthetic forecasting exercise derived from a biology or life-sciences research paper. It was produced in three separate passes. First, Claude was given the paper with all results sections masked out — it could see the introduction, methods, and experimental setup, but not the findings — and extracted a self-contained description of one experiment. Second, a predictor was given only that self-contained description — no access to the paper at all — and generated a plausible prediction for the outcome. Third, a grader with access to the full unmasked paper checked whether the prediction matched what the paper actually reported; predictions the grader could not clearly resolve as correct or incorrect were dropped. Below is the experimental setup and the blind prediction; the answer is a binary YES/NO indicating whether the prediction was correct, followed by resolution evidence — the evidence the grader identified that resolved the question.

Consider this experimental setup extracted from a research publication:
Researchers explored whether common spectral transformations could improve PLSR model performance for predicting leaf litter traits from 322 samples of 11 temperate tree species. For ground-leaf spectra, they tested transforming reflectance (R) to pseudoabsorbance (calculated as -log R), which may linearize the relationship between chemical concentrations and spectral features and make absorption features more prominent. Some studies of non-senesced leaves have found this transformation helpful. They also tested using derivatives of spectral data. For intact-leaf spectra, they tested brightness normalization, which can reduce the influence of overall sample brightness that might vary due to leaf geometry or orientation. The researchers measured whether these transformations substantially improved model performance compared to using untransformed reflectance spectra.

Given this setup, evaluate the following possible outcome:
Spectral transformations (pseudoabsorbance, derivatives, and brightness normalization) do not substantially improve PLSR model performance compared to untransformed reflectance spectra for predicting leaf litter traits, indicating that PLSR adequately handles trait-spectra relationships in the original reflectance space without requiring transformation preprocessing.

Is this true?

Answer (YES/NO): YES